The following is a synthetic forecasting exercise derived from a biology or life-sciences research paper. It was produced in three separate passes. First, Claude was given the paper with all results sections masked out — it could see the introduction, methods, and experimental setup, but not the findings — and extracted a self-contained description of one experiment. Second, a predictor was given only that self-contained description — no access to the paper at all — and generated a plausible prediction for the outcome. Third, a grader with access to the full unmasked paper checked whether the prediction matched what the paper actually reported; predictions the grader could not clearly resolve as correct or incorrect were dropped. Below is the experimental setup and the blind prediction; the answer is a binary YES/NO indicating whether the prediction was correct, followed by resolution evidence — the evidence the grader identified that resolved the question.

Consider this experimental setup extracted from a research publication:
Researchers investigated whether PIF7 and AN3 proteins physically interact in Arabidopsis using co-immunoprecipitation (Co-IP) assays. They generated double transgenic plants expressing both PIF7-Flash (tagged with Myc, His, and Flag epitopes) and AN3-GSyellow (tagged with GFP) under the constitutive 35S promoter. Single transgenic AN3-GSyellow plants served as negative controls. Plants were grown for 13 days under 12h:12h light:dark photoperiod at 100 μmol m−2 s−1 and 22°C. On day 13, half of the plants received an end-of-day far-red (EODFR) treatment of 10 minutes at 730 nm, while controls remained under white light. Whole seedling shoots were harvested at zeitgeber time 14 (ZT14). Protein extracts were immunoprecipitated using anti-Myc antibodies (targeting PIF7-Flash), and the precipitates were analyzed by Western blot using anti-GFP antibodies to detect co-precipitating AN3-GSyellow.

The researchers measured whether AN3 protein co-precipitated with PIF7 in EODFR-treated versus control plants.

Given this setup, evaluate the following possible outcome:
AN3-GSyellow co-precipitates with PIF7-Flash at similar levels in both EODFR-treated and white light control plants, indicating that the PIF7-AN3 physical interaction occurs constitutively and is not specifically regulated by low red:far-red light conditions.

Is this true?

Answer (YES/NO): YES